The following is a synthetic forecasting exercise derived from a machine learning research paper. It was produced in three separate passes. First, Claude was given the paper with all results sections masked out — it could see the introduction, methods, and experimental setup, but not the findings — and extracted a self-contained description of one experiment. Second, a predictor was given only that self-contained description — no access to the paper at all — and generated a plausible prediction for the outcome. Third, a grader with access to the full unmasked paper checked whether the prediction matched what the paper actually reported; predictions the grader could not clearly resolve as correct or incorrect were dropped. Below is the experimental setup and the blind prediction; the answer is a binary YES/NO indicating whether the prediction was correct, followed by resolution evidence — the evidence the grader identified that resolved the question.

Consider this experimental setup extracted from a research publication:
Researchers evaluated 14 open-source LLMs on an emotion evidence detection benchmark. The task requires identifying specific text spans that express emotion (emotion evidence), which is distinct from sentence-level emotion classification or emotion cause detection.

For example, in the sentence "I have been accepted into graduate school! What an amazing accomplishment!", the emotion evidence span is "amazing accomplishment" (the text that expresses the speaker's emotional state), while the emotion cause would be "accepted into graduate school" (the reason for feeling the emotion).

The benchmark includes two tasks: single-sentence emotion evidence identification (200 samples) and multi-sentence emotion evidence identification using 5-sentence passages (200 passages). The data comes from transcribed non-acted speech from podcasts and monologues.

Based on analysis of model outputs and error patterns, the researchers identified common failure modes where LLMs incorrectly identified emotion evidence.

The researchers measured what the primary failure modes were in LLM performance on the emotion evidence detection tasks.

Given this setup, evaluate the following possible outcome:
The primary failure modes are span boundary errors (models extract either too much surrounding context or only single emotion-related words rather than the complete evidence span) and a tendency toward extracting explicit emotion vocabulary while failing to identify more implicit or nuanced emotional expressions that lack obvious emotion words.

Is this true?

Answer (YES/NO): NO